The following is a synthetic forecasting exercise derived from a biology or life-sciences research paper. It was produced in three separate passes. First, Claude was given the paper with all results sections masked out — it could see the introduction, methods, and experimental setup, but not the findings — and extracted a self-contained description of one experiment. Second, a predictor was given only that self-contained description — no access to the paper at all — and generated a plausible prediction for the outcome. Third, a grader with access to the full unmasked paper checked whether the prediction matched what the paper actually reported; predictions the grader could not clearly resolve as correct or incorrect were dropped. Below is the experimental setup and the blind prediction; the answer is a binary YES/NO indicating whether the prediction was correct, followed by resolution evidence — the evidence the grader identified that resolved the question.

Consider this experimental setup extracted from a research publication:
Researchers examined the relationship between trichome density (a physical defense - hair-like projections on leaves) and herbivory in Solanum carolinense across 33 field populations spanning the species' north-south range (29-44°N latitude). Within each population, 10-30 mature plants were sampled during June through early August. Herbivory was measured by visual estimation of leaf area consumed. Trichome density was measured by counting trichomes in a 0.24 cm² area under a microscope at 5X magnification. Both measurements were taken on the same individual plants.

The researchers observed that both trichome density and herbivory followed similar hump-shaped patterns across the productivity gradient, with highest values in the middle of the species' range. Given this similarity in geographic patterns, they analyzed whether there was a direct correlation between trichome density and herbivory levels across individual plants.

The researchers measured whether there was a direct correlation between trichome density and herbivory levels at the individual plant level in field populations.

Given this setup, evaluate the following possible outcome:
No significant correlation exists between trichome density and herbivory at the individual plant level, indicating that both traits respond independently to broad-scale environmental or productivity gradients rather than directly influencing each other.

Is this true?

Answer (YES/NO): YES